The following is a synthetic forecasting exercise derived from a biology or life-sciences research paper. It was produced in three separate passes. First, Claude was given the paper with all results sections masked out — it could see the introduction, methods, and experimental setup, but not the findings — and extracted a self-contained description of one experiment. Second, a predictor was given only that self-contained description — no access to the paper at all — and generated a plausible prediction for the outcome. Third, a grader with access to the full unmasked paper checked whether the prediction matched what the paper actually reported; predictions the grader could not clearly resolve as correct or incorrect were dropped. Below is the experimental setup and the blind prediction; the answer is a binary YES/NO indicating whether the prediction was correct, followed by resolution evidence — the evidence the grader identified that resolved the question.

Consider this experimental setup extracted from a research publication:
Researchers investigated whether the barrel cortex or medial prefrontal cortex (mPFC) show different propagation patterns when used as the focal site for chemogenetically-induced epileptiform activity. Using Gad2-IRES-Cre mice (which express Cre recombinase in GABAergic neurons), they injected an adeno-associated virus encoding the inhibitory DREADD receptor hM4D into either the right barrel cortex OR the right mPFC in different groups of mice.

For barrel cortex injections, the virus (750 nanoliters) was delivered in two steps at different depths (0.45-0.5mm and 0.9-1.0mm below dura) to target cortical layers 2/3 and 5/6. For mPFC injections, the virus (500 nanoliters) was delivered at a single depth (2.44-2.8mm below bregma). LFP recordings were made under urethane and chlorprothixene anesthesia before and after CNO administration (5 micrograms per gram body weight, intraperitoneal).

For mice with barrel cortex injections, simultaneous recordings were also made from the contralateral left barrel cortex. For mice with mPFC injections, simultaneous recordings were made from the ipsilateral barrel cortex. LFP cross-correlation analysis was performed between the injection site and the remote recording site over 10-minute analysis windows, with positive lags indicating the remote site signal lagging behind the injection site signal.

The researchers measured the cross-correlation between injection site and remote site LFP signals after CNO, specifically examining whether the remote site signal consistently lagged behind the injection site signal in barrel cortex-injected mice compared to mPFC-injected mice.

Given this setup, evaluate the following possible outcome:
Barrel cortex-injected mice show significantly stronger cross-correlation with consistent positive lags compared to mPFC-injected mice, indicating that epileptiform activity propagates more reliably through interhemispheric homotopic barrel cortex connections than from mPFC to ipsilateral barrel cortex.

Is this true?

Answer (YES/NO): NO